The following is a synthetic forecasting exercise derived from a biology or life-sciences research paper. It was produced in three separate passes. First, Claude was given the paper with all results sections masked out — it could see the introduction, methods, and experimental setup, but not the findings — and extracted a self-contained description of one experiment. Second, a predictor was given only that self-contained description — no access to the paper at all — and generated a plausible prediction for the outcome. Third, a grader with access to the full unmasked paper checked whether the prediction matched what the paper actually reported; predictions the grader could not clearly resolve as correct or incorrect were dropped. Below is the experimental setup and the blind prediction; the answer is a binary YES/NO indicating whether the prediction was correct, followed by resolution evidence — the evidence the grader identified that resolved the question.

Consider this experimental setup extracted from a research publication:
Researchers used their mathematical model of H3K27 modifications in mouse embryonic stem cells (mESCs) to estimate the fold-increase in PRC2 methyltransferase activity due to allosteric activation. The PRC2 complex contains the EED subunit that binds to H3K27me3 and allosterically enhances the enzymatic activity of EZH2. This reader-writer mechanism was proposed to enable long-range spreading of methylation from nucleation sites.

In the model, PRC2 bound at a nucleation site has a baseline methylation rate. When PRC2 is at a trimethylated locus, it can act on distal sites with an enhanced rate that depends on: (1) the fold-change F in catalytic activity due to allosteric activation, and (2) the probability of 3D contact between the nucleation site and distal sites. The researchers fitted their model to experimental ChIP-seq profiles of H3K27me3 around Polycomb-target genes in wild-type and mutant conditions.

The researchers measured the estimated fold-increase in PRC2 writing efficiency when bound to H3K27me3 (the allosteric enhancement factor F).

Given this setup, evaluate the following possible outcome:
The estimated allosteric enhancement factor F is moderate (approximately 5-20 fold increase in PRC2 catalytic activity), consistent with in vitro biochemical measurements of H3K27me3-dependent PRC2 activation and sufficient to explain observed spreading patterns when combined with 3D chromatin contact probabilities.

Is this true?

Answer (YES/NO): YES